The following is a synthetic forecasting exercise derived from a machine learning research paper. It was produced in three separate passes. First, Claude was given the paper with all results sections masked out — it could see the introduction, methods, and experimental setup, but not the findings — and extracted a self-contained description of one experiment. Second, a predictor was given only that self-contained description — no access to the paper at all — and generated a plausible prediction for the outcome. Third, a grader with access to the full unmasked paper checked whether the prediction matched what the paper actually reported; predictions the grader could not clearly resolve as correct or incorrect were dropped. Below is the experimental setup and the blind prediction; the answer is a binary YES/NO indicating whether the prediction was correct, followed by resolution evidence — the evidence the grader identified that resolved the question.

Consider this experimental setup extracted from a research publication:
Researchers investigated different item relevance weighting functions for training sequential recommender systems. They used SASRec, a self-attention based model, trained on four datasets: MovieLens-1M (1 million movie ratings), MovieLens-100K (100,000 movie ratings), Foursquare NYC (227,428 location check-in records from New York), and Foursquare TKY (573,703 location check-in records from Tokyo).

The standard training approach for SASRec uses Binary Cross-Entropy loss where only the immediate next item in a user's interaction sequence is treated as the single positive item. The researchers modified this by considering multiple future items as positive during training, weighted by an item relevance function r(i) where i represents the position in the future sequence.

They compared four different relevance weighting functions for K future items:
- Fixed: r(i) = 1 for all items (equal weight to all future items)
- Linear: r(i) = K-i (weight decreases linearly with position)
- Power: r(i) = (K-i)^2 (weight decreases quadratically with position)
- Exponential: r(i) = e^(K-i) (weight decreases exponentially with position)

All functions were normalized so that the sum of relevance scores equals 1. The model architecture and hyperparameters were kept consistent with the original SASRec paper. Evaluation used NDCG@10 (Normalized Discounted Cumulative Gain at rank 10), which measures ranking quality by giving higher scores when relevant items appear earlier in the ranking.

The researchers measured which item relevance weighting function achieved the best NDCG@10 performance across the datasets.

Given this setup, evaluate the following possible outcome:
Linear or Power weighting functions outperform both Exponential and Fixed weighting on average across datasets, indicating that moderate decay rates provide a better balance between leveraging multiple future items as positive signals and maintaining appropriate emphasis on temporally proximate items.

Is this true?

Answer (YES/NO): YES